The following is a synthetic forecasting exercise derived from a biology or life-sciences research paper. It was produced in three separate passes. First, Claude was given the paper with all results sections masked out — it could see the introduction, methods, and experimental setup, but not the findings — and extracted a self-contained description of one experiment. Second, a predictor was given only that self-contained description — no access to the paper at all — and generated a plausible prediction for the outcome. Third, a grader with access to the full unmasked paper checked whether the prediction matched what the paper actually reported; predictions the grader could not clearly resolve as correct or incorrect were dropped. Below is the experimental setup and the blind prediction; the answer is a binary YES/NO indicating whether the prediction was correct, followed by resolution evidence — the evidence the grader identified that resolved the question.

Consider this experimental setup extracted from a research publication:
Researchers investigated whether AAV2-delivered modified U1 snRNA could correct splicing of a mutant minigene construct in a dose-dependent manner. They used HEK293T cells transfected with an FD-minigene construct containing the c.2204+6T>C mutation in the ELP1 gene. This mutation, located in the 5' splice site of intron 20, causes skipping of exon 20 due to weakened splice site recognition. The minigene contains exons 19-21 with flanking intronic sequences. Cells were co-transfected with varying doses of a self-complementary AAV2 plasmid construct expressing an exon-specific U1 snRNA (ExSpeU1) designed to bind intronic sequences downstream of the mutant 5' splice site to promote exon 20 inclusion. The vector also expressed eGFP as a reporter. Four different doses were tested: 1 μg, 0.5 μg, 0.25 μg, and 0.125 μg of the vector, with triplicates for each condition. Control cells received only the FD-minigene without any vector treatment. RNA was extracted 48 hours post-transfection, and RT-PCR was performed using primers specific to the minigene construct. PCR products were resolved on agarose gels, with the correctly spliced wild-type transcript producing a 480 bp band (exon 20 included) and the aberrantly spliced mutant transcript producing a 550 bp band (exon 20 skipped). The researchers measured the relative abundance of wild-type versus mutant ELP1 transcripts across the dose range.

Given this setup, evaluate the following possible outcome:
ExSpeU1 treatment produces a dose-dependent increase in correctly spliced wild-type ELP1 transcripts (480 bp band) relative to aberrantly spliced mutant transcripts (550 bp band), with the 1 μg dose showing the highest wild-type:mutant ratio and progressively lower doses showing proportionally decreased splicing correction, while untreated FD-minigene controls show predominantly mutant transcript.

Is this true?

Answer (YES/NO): YES